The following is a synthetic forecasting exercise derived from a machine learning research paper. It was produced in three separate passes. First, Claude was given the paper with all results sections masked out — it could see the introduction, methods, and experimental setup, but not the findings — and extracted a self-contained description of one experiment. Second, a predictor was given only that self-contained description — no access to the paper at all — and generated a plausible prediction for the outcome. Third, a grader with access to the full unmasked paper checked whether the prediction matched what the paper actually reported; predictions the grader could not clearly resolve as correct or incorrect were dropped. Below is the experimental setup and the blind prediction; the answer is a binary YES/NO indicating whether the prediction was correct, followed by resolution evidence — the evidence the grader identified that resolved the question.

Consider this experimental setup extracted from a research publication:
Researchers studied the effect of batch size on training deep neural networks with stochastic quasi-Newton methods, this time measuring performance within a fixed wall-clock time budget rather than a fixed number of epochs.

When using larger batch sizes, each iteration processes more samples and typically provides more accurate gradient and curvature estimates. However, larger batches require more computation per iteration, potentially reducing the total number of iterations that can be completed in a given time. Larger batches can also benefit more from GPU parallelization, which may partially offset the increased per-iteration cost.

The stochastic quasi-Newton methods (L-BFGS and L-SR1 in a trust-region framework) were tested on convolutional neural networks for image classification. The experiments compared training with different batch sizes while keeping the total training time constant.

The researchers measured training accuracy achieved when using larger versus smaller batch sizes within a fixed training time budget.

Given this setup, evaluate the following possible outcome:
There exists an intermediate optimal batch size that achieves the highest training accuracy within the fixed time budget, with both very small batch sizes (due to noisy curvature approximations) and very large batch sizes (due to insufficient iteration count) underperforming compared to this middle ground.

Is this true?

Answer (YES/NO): NO